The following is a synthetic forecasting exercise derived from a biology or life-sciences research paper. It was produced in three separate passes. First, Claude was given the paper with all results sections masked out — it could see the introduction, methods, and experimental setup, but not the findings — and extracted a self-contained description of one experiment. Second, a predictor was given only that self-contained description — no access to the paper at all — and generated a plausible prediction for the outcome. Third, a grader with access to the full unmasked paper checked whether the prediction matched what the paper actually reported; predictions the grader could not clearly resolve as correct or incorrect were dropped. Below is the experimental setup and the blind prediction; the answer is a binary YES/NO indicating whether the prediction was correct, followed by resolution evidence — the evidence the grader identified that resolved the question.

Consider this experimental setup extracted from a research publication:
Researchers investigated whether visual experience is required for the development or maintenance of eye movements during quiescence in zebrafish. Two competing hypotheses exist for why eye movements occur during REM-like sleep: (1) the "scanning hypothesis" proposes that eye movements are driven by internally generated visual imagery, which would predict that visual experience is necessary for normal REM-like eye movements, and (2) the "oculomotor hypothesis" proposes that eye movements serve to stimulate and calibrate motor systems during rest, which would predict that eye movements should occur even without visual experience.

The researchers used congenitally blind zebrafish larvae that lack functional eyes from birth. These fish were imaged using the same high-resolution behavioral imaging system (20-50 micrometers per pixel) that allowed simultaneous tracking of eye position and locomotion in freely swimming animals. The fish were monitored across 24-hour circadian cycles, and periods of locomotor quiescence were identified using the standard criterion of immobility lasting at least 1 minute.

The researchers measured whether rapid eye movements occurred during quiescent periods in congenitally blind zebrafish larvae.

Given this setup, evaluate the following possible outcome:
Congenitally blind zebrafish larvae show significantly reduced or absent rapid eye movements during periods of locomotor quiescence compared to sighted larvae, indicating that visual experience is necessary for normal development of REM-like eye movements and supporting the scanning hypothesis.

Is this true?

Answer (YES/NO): NO